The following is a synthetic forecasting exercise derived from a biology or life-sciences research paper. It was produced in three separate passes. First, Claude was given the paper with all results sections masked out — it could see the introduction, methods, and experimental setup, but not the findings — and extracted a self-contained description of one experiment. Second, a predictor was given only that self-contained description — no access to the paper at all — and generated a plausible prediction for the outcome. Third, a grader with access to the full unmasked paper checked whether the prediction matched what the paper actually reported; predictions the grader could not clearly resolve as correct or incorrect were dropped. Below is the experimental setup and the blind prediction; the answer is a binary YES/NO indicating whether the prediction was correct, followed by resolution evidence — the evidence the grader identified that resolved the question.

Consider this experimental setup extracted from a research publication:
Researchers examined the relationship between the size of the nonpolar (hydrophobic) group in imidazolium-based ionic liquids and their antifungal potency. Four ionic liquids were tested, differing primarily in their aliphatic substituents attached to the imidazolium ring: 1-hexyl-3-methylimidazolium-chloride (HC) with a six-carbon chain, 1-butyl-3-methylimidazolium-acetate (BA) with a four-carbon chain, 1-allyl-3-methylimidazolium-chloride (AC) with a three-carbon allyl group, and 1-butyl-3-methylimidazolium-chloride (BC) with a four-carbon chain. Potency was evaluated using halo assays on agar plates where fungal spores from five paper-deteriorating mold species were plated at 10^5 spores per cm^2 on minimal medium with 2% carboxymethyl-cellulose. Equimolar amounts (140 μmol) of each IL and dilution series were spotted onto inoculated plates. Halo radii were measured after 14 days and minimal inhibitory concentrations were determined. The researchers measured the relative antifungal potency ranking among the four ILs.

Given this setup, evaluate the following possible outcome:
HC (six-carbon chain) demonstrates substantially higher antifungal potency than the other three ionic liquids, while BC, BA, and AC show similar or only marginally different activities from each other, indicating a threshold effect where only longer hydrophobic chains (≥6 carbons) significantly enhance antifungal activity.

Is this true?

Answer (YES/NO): NO